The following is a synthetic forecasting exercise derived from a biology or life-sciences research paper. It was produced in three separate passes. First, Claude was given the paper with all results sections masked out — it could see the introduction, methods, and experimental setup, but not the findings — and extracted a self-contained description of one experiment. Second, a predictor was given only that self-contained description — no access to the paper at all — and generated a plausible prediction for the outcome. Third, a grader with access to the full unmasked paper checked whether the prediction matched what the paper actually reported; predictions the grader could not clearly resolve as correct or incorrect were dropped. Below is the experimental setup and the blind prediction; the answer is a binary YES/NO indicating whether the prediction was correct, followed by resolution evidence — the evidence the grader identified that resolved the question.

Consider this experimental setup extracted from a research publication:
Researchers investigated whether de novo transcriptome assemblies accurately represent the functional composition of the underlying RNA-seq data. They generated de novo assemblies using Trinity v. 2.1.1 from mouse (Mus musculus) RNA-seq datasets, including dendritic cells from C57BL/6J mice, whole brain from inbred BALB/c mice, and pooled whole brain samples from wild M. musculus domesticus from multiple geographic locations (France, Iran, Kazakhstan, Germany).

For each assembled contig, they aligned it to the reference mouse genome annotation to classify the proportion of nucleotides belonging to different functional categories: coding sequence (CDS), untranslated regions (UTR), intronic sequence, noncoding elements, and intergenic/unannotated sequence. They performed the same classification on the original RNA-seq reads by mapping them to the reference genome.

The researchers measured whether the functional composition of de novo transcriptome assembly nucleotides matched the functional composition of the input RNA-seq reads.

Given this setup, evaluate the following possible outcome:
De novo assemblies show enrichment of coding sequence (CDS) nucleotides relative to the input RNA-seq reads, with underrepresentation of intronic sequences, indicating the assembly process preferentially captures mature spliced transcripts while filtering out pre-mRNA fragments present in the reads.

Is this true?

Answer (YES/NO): NO